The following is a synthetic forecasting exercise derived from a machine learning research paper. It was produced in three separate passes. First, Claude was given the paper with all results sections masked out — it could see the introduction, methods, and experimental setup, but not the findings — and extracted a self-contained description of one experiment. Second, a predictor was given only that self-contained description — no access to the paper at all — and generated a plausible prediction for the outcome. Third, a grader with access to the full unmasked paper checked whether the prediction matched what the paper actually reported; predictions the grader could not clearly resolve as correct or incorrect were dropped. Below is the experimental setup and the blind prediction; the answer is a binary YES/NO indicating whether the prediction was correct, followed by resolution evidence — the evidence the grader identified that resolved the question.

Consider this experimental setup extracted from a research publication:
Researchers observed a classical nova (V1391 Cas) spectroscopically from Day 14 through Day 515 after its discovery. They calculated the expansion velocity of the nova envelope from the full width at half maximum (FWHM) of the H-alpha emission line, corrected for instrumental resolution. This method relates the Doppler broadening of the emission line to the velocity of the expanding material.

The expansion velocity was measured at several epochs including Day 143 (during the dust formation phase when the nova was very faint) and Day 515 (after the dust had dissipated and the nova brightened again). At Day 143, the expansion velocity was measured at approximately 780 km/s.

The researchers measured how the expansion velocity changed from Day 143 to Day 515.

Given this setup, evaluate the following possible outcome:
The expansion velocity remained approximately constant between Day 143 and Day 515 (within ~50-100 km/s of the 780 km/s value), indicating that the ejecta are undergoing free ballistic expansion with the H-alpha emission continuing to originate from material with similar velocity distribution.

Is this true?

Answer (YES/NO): NO